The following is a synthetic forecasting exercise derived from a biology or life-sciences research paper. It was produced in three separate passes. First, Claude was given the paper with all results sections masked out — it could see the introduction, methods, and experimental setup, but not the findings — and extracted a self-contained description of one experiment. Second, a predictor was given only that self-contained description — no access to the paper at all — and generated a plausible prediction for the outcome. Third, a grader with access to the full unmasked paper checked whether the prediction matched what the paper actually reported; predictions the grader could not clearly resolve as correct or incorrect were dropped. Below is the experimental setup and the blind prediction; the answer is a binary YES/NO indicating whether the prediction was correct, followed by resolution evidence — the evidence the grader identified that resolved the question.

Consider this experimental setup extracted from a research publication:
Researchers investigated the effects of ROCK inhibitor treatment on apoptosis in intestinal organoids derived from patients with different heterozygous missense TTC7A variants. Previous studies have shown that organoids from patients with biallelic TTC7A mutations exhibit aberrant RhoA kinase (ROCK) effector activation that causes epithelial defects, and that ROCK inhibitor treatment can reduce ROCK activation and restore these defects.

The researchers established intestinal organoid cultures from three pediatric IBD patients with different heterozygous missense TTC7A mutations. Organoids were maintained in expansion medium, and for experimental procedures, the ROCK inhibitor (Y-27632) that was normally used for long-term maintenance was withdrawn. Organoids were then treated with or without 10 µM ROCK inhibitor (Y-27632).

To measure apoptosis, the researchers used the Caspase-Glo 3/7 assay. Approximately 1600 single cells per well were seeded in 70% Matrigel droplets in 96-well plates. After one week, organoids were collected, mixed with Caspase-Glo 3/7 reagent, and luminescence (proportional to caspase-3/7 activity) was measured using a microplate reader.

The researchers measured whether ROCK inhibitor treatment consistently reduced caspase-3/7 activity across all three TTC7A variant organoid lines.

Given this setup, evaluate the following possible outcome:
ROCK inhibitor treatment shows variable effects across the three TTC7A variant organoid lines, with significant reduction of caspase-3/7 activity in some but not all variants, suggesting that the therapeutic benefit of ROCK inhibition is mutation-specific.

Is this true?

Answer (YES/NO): NO